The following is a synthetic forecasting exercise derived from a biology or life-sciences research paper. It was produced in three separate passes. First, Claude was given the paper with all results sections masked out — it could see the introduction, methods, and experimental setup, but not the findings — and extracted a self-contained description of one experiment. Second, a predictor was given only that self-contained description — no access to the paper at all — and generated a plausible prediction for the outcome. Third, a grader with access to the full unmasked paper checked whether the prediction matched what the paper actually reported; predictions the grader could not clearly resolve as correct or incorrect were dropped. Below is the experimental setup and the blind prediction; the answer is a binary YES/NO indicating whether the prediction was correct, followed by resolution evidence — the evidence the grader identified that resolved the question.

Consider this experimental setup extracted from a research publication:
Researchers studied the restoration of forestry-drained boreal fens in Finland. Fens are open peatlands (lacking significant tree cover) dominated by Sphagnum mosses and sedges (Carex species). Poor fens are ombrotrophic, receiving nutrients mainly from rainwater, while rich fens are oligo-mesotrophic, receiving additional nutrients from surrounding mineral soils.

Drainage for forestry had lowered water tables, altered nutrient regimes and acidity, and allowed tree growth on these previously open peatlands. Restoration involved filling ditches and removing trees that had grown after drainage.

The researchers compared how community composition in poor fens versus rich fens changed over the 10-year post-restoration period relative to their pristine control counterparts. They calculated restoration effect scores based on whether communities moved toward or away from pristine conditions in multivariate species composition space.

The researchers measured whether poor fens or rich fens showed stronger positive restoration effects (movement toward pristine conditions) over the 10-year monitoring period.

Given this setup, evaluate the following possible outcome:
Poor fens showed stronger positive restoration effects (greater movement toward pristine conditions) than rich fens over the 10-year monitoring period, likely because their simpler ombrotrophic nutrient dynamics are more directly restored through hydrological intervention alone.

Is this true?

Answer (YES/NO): NO